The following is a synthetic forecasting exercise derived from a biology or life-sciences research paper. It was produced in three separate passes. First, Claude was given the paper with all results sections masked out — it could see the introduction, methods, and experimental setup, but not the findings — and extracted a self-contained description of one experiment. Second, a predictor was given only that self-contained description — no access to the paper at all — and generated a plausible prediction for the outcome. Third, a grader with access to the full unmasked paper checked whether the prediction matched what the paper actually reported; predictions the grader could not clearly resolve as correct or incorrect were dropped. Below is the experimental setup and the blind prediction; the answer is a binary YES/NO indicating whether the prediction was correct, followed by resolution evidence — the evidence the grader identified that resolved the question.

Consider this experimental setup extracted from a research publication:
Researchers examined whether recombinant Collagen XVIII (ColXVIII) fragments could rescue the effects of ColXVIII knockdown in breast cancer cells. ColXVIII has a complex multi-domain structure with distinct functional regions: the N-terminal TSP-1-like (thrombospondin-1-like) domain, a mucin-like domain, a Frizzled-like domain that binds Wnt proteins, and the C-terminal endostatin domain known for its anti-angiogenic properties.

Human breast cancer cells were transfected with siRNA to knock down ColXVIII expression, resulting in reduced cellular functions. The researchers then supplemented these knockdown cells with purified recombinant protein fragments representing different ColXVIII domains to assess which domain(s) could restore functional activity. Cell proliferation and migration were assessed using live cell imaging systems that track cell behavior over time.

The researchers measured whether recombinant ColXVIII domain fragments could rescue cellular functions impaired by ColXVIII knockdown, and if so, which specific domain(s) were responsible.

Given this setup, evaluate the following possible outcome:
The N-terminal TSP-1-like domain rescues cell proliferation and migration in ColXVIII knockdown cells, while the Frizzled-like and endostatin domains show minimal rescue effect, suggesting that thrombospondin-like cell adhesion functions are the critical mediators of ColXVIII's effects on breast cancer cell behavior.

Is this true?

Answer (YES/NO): NO